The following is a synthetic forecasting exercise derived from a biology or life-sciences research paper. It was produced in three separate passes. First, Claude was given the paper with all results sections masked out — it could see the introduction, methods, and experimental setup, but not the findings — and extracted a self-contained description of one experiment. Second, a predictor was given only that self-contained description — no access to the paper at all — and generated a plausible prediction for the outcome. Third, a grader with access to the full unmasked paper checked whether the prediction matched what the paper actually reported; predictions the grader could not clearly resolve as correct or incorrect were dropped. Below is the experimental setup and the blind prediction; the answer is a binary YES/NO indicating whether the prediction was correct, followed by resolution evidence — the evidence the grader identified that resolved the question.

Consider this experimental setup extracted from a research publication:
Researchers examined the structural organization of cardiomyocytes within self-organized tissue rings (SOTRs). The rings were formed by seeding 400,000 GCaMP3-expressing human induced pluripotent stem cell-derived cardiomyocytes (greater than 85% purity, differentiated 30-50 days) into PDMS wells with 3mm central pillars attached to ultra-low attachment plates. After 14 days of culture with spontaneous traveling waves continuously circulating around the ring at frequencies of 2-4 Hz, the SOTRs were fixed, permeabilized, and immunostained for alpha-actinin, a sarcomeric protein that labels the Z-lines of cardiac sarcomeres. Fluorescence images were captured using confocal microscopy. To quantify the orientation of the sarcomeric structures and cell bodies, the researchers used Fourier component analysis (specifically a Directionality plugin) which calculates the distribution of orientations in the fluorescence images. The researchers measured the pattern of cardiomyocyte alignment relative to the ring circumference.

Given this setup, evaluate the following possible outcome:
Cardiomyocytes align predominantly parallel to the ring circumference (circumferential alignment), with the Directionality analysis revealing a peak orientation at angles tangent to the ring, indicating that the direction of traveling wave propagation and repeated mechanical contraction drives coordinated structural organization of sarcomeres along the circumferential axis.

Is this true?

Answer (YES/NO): YES